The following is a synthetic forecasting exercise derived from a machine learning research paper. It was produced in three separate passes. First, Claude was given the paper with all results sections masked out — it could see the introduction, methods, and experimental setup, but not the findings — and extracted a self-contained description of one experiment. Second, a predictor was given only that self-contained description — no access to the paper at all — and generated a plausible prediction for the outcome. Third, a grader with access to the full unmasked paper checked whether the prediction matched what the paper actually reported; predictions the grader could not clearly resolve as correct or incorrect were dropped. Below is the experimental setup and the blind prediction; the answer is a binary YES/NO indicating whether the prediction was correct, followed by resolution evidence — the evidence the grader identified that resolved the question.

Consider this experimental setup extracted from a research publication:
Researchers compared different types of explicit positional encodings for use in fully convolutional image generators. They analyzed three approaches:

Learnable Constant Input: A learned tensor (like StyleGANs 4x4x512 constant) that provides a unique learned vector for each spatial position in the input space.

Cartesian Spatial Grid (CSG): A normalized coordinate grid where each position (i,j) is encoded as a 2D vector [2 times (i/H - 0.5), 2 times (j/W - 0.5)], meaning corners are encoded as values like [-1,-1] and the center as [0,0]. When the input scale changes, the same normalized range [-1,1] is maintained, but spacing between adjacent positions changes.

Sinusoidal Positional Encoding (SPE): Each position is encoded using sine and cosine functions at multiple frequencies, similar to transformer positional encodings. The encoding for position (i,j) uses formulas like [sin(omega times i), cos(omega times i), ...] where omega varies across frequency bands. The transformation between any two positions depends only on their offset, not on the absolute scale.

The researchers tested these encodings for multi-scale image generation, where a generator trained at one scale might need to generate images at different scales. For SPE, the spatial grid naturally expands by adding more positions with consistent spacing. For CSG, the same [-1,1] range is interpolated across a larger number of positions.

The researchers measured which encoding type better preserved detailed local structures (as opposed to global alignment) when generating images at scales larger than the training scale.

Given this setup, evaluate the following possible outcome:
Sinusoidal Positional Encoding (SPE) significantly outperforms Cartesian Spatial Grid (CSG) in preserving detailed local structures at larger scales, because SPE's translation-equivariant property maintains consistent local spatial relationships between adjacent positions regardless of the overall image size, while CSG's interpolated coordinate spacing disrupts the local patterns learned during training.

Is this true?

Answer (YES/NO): YES